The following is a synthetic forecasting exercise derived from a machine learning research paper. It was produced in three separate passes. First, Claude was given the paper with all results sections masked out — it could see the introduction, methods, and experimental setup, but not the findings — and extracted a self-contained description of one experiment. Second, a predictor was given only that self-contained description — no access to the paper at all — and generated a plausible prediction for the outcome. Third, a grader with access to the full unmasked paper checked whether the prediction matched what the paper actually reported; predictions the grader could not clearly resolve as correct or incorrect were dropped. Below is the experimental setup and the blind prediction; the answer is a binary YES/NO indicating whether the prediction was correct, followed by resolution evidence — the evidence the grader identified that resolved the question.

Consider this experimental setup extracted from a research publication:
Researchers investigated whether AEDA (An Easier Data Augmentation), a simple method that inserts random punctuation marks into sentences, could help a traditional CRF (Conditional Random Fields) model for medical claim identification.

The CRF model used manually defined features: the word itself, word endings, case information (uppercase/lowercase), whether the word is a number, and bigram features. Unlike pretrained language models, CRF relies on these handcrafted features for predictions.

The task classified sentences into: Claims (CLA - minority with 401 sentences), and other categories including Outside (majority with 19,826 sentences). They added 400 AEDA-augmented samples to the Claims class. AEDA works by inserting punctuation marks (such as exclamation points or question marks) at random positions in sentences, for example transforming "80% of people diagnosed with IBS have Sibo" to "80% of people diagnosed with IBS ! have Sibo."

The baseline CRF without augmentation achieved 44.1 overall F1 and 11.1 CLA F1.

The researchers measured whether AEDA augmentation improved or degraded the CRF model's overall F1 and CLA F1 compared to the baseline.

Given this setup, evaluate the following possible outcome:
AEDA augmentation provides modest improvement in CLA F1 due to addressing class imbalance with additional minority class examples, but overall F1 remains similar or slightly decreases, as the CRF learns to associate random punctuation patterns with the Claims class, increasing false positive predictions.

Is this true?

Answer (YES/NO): NO